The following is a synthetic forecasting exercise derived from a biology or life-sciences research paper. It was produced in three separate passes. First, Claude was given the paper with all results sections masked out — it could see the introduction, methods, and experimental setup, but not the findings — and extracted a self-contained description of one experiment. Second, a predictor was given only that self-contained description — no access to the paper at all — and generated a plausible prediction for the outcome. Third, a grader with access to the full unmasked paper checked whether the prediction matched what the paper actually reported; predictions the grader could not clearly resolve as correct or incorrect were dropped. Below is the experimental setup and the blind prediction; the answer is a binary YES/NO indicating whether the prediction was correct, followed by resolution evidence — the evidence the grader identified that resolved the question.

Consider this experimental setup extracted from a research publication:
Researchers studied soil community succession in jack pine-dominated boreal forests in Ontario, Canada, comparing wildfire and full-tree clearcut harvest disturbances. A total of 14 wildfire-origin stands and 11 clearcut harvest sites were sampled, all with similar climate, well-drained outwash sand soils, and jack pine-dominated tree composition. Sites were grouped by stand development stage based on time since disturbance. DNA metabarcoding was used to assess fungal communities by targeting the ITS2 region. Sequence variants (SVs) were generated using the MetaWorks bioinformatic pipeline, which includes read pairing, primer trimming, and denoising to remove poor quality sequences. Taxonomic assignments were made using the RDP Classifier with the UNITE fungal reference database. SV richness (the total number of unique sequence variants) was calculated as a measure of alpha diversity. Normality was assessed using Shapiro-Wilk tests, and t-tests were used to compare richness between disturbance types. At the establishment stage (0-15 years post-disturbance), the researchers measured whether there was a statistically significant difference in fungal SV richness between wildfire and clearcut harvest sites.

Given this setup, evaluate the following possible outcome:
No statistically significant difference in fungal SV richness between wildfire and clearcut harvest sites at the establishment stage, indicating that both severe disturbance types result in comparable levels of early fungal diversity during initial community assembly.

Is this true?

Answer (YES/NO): NO